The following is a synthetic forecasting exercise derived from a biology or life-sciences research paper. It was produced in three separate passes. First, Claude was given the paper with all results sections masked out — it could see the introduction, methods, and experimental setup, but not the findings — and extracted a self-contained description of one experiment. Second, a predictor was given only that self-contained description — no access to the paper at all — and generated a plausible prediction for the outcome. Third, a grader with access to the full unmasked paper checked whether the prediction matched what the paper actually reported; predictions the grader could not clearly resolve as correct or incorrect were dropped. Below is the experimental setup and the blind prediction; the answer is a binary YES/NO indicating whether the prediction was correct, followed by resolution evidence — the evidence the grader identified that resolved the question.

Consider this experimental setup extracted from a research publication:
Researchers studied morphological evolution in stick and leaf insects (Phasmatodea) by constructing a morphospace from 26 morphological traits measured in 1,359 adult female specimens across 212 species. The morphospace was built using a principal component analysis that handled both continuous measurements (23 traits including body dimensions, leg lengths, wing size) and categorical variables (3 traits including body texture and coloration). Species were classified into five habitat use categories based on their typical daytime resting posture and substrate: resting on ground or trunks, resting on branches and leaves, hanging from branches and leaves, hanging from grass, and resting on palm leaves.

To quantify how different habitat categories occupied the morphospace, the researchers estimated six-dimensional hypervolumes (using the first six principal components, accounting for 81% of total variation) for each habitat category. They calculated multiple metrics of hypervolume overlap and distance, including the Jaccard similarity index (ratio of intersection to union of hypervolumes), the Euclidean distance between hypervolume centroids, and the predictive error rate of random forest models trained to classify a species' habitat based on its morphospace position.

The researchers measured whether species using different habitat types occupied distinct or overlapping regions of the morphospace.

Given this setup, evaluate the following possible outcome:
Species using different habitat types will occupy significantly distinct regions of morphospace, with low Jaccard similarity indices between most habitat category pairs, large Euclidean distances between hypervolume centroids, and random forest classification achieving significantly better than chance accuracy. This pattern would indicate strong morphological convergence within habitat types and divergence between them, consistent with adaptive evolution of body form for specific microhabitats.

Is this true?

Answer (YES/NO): YES